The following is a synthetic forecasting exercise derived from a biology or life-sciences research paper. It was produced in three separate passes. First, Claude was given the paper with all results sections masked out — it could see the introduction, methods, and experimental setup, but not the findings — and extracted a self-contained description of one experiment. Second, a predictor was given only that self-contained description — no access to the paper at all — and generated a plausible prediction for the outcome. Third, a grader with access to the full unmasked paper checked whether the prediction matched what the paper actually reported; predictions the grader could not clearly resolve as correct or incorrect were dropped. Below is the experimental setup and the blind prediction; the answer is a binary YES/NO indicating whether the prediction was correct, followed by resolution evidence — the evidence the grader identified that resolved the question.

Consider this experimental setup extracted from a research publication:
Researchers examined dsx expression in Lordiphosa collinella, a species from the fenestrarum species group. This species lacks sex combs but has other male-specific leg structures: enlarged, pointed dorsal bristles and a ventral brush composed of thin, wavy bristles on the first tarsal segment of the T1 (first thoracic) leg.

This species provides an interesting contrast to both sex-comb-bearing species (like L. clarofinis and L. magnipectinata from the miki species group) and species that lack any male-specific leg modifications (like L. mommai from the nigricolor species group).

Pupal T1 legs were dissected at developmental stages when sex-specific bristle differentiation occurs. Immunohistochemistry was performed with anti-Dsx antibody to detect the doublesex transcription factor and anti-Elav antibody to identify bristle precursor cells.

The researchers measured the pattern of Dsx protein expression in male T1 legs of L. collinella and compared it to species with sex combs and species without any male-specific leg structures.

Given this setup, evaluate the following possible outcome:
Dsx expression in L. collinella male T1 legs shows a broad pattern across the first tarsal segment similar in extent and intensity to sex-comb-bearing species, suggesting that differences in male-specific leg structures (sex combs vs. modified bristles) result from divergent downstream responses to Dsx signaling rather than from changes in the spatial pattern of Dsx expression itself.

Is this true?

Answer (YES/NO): NO